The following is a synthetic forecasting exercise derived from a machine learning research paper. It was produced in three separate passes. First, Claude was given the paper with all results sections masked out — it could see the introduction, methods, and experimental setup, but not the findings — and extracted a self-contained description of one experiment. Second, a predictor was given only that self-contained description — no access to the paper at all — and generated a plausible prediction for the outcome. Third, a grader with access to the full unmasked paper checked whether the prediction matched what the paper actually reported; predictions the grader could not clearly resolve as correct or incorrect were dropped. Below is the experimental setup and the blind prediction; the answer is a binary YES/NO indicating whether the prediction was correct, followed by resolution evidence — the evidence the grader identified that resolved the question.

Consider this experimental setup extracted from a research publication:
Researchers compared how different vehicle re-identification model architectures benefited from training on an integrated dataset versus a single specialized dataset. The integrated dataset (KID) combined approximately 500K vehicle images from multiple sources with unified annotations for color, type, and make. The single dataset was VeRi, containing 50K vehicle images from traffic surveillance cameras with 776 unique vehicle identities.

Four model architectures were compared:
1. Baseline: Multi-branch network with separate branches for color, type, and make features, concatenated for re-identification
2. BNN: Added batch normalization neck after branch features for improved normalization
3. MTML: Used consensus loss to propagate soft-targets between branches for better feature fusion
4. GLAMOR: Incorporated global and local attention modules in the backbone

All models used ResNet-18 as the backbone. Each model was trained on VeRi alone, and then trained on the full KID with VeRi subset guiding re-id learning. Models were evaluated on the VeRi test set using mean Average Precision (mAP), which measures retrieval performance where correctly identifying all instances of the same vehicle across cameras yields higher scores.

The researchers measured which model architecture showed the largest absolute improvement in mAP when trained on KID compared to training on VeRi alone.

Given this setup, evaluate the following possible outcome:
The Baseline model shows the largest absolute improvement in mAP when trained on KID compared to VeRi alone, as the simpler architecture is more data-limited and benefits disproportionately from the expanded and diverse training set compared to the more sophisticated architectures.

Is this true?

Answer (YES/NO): NO